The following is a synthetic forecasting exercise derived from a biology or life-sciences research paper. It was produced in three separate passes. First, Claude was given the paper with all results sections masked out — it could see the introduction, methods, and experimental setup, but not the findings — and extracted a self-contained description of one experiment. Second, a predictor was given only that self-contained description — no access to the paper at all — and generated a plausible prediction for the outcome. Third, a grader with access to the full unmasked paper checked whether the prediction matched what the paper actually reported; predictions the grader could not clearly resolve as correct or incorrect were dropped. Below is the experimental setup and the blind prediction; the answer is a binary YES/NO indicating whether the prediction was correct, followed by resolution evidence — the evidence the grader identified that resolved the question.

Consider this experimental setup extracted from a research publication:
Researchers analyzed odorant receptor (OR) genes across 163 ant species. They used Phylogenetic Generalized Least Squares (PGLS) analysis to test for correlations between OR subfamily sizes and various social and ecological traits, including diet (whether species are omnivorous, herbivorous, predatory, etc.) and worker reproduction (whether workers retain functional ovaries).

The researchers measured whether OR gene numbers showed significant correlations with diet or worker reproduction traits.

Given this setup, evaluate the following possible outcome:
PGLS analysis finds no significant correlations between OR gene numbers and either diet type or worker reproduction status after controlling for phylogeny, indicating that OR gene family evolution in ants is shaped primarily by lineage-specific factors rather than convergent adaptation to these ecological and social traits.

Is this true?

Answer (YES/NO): NO